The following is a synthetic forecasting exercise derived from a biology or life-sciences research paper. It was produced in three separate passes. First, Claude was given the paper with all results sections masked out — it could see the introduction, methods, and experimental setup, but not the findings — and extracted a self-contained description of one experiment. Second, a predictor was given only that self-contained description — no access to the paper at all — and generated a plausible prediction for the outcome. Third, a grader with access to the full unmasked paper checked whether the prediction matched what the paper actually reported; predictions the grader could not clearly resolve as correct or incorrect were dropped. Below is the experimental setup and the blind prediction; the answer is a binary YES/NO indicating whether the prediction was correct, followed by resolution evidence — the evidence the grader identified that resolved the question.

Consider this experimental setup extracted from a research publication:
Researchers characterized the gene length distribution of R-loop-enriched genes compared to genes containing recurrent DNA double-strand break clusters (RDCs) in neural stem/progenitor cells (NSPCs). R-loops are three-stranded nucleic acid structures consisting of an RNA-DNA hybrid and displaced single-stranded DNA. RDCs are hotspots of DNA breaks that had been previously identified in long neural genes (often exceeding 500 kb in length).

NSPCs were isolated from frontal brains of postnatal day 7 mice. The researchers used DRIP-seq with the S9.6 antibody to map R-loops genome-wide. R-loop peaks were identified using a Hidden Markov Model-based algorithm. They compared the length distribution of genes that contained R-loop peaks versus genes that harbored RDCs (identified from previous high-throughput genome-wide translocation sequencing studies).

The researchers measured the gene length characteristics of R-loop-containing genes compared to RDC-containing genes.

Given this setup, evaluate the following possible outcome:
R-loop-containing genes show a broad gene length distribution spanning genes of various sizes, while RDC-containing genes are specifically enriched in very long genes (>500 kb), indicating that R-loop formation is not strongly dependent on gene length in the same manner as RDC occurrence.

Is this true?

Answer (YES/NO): NO